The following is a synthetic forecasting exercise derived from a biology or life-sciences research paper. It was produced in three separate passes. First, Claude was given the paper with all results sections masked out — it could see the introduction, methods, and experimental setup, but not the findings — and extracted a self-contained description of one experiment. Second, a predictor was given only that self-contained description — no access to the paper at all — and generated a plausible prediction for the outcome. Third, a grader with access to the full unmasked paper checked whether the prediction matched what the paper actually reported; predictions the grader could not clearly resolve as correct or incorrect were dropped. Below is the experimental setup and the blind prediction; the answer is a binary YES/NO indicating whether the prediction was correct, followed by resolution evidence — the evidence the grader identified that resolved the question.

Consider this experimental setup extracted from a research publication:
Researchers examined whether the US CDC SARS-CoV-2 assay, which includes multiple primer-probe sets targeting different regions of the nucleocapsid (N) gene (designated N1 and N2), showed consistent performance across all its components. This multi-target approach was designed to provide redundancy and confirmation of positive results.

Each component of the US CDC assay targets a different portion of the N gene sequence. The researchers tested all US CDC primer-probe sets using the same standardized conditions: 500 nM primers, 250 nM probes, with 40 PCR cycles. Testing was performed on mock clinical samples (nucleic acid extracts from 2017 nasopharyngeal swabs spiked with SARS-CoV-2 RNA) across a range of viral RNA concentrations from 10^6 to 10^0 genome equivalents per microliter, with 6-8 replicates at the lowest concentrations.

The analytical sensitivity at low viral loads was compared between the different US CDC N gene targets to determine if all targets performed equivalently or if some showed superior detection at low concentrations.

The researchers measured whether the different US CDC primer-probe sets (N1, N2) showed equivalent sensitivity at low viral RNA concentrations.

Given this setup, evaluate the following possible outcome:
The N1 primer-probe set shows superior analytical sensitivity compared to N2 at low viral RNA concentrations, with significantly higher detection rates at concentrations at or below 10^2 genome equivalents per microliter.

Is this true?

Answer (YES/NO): YES